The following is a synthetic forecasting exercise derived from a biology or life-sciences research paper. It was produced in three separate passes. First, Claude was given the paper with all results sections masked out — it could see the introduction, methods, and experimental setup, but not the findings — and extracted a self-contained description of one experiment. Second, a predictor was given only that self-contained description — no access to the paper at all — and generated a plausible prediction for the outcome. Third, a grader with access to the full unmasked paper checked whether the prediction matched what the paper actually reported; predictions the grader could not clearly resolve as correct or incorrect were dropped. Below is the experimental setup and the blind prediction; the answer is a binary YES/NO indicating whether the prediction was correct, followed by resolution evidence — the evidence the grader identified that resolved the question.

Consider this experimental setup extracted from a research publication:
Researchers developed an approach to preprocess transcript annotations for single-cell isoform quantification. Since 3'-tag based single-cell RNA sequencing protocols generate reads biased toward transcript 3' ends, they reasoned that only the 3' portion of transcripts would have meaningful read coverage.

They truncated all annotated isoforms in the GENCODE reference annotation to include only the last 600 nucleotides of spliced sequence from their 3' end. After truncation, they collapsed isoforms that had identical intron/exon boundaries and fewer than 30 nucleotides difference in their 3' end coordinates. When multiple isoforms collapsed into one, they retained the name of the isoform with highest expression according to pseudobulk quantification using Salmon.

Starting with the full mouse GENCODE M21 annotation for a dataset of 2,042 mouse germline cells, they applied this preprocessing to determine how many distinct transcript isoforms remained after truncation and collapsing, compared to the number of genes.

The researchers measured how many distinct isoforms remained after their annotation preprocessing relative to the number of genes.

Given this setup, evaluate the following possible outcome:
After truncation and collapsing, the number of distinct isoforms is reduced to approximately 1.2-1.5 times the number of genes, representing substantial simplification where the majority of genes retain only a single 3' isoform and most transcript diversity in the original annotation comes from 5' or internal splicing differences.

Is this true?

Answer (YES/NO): NO